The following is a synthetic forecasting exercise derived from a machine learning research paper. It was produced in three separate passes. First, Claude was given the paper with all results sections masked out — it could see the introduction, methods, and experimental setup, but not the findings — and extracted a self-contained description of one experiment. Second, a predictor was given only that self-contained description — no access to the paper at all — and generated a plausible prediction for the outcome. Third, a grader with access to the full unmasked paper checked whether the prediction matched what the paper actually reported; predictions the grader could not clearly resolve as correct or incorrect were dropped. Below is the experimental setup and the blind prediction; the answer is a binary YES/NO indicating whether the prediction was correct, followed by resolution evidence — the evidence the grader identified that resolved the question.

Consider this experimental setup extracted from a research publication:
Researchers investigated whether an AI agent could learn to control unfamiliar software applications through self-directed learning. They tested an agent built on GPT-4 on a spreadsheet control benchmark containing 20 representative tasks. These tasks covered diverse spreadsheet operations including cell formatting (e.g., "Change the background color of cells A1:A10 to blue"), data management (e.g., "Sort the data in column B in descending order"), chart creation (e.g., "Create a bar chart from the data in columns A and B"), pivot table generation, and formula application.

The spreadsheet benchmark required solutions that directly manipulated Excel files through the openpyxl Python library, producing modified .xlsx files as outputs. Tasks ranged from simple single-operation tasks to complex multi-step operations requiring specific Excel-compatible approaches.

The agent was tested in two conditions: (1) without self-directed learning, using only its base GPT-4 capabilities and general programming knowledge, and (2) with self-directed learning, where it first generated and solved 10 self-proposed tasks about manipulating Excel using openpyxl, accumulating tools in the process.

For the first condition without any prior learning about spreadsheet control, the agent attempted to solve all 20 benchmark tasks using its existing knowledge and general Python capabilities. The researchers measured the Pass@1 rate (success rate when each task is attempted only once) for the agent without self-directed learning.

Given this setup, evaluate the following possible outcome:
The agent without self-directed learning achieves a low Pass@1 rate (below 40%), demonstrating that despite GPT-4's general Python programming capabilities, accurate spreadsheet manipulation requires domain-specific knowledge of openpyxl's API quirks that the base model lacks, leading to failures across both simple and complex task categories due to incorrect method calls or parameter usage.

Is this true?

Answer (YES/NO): NO